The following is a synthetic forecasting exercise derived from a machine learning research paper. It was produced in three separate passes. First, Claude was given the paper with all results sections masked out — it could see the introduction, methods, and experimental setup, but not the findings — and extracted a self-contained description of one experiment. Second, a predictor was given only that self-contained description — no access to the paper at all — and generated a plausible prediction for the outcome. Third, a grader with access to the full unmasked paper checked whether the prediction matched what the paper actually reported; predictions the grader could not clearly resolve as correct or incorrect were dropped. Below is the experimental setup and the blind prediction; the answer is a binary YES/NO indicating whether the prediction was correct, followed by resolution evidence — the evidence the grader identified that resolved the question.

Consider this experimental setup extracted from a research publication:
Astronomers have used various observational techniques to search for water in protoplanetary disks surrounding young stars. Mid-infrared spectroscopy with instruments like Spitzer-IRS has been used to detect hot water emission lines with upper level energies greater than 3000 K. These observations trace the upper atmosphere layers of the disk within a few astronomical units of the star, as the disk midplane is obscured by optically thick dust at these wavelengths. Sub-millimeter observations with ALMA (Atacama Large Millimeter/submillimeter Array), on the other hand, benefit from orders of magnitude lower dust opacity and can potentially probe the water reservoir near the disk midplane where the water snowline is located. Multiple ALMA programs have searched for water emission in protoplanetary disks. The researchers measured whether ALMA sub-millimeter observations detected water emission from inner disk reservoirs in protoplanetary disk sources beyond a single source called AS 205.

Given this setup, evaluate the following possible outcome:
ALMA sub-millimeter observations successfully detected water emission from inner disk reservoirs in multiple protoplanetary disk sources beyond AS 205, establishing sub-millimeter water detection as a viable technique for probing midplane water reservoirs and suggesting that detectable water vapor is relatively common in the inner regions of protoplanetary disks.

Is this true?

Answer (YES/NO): NO